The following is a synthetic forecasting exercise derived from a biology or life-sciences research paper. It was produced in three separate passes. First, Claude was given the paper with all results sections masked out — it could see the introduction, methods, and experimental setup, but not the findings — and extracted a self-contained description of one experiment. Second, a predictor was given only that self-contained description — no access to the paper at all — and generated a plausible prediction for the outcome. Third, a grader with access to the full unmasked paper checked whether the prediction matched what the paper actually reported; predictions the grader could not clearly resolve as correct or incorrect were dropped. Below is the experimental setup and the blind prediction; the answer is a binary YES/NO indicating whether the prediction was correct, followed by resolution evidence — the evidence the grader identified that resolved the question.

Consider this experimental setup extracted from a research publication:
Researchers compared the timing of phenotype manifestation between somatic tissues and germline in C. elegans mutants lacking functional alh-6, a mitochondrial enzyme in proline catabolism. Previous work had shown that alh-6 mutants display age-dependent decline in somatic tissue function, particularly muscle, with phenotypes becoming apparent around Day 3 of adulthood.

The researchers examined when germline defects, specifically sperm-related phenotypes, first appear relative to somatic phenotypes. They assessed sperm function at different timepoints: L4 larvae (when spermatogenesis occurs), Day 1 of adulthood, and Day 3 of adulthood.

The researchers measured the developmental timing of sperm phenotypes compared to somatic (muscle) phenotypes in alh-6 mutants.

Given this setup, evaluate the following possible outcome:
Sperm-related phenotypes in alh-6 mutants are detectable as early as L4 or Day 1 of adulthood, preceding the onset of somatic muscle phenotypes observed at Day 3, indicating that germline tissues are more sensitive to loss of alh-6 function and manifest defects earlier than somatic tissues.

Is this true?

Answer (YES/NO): YES